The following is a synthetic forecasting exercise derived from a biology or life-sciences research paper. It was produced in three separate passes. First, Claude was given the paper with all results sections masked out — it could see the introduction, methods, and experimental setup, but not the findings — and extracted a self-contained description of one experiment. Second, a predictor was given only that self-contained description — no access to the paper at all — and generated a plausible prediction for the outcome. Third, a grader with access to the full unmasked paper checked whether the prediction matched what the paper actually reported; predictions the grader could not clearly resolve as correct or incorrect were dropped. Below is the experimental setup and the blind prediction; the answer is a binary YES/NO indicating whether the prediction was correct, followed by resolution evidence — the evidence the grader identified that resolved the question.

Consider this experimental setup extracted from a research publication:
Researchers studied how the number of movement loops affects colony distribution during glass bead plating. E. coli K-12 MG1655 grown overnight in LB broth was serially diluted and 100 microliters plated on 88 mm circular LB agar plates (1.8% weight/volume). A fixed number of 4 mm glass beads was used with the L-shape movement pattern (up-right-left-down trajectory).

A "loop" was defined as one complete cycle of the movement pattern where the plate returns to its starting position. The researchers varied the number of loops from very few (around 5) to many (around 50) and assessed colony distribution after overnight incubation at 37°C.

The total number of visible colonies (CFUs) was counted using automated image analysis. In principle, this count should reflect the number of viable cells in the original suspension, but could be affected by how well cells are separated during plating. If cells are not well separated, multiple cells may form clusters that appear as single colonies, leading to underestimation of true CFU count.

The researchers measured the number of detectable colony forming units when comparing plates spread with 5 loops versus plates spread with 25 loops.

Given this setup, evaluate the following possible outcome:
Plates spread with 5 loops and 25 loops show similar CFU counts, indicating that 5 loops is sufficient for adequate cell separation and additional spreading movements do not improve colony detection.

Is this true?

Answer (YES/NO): NO